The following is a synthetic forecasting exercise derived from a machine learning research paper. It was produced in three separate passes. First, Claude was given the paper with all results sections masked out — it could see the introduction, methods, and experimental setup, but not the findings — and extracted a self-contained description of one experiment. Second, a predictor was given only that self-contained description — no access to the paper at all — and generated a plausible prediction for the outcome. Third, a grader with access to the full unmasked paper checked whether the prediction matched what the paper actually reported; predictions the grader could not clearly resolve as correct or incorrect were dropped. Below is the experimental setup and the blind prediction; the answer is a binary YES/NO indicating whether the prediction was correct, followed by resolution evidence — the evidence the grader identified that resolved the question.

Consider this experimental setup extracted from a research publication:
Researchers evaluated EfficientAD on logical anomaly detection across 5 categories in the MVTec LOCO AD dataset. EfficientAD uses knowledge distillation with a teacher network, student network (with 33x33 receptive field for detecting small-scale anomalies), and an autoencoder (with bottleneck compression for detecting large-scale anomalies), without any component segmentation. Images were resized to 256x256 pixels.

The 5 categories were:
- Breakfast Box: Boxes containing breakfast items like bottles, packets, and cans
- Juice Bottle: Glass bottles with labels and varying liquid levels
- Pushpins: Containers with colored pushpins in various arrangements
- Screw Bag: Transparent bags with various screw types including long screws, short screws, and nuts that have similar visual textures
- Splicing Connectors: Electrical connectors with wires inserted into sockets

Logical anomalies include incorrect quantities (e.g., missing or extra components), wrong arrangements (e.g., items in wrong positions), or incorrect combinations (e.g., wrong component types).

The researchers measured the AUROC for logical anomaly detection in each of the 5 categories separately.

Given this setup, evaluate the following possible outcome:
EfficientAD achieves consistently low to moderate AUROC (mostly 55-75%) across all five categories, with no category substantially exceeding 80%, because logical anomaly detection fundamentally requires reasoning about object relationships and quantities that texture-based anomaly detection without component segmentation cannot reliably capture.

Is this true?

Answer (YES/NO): NO